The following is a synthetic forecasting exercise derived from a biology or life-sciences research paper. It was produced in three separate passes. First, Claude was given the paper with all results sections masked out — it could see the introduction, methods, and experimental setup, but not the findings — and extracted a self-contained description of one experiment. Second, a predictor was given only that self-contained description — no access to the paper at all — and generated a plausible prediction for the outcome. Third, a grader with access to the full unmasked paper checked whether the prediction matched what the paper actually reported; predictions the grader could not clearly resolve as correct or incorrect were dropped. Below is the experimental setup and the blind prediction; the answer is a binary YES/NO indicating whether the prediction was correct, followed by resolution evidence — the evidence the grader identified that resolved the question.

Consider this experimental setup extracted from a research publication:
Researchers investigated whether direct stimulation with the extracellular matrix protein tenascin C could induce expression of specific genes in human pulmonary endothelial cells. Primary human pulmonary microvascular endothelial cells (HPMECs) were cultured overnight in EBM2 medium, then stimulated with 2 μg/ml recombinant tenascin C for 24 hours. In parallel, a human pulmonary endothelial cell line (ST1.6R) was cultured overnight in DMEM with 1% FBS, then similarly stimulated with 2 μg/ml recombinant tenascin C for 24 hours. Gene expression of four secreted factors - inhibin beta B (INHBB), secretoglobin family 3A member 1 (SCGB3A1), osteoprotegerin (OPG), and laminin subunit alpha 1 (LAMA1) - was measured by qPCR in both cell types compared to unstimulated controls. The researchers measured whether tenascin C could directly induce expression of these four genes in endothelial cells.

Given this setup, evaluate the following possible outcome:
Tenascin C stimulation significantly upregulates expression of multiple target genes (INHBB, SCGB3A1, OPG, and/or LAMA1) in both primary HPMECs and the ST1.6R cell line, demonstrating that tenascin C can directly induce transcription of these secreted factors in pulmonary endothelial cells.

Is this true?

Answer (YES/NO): NO